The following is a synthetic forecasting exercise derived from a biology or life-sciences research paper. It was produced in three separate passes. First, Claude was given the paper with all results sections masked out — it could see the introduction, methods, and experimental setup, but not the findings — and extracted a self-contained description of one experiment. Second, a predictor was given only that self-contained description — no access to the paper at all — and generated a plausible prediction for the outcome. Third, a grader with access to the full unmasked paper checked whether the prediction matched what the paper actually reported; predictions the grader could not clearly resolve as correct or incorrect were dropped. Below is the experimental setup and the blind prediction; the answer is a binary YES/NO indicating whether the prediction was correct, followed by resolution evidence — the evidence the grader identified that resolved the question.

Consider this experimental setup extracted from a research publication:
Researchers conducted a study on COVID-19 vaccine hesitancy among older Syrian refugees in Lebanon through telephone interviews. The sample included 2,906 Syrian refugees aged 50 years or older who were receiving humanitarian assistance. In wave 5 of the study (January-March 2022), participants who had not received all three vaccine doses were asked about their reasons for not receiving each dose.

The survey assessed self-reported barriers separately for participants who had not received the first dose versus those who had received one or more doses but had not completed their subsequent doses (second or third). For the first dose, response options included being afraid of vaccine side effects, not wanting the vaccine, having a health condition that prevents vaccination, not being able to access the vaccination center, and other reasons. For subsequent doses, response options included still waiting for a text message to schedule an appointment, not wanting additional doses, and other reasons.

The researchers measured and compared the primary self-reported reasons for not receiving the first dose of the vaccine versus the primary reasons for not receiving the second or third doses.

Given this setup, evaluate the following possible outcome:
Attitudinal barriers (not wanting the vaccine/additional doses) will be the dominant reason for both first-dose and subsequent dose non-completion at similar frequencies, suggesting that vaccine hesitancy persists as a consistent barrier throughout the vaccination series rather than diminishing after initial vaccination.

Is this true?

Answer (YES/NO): NO